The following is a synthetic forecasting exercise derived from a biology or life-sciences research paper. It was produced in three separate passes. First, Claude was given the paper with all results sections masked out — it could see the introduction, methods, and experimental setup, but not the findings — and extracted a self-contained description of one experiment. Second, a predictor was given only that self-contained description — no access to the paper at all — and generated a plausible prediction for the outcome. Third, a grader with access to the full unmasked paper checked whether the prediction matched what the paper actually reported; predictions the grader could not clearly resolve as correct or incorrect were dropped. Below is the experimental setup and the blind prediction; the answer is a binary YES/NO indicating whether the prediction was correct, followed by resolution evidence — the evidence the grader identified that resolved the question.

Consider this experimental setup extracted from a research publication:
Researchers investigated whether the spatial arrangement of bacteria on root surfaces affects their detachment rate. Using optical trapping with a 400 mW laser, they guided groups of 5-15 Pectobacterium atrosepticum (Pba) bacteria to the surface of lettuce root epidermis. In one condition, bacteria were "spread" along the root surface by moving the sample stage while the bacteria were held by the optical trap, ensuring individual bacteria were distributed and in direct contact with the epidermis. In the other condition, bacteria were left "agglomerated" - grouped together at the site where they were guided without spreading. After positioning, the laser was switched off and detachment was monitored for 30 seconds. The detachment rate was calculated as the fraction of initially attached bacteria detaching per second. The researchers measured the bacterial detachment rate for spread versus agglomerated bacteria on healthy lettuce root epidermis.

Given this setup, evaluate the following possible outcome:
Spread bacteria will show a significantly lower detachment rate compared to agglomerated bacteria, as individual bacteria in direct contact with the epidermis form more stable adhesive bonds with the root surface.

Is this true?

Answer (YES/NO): NO